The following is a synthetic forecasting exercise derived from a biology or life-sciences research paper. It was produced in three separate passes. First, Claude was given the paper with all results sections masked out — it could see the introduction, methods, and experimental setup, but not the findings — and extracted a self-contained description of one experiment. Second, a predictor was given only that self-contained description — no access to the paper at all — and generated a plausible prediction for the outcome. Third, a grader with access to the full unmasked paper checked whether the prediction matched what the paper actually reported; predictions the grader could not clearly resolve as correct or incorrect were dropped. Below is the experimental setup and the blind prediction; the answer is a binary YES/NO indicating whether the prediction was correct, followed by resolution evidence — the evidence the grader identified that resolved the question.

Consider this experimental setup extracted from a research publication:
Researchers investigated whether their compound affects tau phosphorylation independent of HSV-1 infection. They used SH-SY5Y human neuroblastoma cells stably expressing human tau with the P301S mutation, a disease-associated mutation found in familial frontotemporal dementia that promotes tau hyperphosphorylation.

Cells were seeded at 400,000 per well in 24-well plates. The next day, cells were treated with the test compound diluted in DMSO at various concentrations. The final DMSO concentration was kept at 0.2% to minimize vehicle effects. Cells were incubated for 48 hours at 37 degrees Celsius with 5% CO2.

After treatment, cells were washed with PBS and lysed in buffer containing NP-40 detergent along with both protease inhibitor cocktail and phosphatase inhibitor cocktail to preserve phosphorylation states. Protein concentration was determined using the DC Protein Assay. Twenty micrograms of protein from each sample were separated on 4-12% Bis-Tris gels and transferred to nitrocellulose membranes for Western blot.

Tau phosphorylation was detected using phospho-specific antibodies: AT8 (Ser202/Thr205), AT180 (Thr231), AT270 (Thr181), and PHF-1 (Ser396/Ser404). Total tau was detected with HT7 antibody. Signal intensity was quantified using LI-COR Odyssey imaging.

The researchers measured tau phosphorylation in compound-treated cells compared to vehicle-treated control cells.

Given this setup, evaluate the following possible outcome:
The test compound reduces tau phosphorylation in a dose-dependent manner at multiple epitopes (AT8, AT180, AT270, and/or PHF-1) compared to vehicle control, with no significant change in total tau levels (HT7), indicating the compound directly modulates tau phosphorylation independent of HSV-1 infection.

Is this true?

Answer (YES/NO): YES